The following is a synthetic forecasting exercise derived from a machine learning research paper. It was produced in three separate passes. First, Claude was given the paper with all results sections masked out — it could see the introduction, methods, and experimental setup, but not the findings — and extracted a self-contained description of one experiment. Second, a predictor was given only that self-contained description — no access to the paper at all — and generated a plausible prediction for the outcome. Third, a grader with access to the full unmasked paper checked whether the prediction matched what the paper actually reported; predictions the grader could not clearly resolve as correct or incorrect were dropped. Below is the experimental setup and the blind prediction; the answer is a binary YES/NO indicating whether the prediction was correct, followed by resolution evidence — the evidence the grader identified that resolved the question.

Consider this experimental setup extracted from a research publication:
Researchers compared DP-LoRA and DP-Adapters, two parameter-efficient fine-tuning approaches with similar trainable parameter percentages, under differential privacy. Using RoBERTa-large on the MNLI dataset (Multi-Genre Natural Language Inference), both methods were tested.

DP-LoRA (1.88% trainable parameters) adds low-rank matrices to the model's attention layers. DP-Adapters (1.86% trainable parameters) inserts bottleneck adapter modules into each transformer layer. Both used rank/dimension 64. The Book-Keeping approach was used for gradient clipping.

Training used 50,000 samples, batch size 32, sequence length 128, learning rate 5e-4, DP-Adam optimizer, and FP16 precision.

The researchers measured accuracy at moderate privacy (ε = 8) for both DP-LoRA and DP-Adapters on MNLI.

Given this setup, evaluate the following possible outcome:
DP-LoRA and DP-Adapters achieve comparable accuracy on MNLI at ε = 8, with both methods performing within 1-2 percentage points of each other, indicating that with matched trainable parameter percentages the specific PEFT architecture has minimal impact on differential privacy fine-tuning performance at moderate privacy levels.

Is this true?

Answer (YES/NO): YES